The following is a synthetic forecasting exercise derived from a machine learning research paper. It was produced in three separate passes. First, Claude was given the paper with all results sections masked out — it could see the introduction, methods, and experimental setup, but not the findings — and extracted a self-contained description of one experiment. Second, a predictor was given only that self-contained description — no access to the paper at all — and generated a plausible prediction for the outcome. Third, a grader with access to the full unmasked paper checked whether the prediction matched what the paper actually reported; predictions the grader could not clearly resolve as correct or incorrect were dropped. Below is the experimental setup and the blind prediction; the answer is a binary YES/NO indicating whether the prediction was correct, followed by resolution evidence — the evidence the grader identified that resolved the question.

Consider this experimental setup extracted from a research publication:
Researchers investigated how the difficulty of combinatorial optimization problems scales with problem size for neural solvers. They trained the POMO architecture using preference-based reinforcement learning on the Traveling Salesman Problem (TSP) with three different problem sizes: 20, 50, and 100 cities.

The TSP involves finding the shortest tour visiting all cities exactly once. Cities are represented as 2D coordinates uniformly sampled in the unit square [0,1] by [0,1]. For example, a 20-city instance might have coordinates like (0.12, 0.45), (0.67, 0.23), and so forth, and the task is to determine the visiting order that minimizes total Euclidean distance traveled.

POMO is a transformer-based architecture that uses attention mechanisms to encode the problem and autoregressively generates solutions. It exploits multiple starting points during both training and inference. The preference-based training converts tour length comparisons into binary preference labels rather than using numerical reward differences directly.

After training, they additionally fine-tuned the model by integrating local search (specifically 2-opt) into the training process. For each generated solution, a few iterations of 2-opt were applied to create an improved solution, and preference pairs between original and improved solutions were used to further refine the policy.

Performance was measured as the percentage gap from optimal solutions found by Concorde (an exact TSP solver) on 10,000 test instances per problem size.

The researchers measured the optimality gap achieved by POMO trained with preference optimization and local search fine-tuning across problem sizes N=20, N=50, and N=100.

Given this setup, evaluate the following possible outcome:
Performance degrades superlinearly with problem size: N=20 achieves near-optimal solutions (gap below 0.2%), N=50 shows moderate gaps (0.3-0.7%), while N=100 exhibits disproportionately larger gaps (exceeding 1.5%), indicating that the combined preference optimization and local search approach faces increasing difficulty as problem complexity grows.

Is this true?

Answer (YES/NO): NO